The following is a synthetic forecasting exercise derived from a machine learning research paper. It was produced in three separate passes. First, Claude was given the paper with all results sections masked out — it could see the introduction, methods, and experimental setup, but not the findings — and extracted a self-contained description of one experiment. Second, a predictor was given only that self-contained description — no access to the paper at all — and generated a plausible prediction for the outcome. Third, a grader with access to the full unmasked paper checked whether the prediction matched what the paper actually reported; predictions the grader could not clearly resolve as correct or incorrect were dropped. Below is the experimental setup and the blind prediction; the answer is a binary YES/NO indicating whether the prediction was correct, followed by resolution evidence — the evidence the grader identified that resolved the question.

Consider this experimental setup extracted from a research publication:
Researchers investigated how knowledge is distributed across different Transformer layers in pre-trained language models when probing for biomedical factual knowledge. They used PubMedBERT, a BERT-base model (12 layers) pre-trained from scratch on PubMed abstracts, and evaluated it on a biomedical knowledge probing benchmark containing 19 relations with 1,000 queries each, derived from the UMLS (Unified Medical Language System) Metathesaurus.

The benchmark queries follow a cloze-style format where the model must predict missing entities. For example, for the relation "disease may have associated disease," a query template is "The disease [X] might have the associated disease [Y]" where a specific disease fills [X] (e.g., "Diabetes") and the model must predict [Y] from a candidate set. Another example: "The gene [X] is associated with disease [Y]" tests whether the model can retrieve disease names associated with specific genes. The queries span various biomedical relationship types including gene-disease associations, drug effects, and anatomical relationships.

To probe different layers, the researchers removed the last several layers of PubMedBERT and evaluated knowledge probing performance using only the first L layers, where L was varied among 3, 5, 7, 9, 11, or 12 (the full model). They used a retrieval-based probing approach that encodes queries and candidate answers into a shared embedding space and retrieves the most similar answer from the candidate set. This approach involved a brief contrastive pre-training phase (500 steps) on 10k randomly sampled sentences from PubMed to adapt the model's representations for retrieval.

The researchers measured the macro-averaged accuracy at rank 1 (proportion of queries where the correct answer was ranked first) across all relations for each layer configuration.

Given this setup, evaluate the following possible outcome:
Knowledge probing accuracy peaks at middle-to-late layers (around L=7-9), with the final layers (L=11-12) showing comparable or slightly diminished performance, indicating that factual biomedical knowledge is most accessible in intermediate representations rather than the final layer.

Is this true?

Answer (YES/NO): NO